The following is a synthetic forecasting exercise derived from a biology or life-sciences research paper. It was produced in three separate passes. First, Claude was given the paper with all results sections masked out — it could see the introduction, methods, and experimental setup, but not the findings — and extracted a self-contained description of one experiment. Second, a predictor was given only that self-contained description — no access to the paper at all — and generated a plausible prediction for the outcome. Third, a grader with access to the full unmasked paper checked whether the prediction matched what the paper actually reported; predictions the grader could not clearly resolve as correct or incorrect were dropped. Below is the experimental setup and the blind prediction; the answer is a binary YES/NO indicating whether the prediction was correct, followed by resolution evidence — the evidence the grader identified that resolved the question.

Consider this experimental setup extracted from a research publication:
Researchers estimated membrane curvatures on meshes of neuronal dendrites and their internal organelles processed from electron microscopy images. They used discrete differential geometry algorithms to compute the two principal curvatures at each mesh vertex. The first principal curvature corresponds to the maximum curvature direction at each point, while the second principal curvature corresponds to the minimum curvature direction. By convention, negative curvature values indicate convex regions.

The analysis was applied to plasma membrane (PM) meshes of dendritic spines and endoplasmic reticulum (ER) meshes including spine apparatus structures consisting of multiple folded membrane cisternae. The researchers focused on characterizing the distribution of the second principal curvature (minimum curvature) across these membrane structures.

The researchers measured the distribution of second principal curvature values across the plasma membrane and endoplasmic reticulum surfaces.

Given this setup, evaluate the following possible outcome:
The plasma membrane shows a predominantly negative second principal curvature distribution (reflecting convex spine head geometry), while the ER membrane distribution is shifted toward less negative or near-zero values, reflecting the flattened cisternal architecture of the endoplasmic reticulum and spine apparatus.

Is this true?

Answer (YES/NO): NO